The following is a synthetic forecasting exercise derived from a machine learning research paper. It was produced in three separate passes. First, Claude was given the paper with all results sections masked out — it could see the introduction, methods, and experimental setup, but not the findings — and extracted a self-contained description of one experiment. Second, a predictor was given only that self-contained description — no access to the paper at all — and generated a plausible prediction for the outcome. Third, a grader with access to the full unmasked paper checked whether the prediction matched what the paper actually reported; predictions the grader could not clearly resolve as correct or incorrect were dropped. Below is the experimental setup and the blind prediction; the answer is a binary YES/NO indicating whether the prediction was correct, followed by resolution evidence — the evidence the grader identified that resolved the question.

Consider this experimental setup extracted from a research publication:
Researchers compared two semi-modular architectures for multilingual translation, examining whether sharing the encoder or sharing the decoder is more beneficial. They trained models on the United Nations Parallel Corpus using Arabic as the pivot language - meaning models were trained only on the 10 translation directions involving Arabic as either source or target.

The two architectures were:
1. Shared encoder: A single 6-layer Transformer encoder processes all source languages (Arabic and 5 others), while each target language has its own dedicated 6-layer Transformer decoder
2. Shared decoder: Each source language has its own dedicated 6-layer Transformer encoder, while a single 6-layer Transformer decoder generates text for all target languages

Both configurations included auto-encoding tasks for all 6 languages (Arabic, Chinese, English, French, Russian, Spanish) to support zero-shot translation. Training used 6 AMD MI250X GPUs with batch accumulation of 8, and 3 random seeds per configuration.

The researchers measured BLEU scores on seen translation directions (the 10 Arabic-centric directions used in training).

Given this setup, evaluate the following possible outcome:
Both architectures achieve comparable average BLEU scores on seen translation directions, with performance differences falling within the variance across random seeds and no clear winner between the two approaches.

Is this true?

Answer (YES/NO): NO